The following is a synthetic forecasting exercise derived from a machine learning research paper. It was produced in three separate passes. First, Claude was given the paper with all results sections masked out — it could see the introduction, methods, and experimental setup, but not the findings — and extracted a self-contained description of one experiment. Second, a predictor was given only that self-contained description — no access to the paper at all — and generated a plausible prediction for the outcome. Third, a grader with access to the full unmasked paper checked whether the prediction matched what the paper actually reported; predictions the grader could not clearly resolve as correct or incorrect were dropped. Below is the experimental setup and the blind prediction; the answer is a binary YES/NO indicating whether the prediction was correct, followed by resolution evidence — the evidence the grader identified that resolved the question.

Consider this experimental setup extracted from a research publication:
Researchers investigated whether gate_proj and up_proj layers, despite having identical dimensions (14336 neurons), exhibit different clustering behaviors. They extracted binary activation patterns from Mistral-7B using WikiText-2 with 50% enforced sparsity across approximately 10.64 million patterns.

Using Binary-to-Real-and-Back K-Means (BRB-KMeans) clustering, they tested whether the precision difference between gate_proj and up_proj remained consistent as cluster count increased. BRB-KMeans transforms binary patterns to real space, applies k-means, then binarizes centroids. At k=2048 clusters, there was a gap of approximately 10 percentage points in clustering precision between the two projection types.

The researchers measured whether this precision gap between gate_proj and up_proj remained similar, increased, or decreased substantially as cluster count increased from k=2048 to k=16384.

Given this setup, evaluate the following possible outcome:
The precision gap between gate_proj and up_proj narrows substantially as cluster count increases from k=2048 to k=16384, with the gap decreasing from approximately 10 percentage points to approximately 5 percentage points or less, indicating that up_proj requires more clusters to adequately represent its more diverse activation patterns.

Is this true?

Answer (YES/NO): NO